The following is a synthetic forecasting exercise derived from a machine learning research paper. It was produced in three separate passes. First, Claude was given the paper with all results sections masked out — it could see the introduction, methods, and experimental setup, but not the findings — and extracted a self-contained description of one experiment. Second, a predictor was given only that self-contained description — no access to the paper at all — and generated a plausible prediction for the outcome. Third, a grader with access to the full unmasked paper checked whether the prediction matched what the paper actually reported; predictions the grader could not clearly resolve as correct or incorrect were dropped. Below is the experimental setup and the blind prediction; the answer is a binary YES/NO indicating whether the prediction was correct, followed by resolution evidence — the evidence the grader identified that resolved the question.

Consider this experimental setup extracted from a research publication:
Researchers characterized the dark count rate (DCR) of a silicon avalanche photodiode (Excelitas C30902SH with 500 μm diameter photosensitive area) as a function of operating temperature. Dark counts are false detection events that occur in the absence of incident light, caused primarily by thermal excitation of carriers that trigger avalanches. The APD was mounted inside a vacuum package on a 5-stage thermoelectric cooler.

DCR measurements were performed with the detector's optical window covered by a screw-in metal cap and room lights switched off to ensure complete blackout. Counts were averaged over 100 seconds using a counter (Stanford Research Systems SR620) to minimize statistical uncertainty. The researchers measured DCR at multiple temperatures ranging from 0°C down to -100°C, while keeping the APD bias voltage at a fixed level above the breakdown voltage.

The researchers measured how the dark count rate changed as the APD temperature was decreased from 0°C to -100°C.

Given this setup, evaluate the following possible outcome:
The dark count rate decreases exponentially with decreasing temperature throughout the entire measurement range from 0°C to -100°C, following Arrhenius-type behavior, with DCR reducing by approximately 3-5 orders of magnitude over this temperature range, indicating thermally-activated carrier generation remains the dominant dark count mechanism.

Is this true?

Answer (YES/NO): NO